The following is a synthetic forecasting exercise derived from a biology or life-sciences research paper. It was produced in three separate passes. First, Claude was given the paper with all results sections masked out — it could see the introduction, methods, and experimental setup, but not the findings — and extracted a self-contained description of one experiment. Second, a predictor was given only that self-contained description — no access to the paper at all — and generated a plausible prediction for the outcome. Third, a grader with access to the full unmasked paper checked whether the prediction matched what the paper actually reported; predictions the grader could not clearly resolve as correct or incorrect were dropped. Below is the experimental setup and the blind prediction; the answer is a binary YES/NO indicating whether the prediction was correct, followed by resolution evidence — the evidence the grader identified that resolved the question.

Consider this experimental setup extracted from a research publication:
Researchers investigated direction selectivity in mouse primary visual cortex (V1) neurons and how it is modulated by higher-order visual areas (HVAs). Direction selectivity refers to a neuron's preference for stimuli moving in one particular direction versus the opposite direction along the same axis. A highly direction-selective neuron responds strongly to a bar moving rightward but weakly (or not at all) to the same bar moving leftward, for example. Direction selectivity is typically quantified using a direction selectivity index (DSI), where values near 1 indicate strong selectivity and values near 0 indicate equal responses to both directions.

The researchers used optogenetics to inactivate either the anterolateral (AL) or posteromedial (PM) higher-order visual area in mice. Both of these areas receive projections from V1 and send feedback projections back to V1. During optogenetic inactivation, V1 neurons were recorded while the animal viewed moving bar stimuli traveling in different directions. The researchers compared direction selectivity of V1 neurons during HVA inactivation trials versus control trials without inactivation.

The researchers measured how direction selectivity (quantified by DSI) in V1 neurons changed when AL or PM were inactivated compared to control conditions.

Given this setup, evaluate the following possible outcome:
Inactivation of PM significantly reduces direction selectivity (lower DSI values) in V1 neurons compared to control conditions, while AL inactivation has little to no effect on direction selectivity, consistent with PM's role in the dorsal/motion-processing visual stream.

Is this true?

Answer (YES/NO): NO